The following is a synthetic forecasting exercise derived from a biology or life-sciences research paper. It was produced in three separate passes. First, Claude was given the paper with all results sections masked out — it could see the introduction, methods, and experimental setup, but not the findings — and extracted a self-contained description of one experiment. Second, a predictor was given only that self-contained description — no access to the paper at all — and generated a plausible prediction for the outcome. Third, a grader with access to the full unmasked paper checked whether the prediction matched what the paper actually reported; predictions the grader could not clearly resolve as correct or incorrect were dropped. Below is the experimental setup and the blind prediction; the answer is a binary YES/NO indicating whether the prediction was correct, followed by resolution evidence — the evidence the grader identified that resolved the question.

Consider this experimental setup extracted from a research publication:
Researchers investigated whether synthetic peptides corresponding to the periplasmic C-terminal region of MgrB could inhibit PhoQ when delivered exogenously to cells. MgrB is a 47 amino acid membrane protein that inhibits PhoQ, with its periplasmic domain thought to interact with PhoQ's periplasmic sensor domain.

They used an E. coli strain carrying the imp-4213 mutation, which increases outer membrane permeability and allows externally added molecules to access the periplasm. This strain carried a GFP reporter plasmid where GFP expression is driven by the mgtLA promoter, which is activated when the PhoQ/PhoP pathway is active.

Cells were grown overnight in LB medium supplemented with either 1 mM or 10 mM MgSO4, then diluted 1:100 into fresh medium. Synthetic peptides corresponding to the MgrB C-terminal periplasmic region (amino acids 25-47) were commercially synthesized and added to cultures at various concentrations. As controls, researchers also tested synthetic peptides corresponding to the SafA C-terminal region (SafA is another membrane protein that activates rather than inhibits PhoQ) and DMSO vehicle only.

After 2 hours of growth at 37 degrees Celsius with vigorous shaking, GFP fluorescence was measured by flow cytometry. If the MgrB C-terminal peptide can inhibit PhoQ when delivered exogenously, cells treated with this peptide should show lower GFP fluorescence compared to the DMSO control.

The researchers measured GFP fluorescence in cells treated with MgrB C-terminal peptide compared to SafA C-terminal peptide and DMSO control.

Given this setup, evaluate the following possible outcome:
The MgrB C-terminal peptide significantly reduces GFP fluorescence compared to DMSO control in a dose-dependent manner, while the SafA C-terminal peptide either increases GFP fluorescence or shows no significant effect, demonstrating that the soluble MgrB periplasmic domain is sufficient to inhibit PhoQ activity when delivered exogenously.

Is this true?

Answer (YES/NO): NO